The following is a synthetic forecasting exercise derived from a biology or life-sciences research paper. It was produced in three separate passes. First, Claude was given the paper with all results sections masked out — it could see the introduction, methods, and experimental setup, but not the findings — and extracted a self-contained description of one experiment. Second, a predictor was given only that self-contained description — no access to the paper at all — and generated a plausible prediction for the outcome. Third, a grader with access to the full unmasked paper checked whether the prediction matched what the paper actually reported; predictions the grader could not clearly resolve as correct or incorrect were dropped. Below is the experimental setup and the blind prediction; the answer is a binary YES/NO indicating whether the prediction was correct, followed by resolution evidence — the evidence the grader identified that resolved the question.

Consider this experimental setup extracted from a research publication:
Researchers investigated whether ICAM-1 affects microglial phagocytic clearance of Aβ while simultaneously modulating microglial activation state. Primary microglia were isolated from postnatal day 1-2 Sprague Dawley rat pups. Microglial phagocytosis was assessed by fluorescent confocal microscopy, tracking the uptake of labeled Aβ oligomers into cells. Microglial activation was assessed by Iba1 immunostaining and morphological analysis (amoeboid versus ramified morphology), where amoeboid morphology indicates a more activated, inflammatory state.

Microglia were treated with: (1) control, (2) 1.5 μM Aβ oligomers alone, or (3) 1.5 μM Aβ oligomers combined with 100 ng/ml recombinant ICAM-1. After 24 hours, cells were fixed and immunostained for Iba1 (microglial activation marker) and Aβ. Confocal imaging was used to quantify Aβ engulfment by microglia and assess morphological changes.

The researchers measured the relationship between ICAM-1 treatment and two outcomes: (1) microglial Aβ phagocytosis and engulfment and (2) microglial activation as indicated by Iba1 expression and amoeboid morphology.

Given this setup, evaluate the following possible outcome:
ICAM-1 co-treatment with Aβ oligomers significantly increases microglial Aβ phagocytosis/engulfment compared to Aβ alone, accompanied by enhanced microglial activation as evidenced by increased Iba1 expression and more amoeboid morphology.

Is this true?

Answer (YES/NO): NO